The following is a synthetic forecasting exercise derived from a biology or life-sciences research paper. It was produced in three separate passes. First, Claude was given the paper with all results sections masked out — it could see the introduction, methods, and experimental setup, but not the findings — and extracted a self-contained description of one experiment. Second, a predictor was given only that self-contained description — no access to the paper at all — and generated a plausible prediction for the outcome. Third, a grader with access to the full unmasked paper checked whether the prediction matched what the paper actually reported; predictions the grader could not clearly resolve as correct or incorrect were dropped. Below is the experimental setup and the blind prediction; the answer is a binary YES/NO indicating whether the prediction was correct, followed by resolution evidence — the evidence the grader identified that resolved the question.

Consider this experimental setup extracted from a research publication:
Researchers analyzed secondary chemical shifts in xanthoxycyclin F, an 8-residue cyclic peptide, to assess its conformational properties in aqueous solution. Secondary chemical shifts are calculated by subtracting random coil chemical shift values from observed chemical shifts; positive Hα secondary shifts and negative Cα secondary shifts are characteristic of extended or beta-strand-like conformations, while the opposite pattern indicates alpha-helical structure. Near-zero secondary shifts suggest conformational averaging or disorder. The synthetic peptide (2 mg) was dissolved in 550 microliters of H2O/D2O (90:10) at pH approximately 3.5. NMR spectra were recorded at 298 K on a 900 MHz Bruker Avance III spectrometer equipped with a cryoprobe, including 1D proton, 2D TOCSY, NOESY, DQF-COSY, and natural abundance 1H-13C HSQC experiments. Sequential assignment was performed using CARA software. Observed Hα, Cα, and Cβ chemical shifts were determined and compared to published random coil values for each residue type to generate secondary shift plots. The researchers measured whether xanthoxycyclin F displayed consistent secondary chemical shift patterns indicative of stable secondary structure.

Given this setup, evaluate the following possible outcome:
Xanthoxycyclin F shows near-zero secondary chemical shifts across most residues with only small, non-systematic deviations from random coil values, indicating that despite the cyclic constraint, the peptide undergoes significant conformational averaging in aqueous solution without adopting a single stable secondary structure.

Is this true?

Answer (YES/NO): NO